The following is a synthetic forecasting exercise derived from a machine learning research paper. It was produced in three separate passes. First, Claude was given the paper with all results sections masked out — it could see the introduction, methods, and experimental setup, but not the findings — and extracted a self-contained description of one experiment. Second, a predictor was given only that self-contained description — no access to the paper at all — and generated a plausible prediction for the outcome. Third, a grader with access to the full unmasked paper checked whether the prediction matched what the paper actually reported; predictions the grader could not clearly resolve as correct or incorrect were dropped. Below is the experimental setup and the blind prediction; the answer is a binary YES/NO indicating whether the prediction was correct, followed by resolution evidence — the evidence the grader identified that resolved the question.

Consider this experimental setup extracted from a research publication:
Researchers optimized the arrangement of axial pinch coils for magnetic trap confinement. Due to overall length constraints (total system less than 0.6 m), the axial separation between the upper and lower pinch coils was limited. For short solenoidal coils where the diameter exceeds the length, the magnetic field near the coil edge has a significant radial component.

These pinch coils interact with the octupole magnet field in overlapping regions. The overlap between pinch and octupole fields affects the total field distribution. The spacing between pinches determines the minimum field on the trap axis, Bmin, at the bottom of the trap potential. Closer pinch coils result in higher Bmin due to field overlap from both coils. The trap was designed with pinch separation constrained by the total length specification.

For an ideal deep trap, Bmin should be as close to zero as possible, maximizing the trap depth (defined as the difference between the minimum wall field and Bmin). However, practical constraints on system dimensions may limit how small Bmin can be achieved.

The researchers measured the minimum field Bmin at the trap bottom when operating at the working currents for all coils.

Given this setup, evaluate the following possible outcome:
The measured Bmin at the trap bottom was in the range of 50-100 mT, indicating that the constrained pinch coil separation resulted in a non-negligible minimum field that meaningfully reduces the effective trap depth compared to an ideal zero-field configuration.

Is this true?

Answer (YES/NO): NO